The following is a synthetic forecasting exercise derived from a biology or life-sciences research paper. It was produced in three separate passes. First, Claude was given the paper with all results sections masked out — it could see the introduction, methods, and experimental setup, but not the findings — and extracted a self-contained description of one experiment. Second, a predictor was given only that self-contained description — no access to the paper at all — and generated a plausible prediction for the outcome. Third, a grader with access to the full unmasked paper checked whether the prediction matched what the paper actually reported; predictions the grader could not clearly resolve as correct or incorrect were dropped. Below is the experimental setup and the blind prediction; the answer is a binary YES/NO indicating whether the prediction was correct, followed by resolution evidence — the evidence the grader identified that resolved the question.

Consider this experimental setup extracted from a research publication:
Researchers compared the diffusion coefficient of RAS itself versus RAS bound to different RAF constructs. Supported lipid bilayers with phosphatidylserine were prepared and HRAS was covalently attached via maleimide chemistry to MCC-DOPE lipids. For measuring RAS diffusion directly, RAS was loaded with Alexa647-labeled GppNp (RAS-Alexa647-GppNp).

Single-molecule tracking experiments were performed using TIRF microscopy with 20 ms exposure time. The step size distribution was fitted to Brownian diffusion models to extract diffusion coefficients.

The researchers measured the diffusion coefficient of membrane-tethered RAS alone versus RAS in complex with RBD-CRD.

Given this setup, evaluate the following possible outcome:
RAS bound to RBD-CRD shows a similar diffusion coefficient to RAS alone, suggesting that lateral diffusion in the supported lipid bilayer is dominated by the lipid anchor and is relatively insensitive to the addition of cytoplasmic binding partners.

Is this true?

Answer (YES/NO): NO